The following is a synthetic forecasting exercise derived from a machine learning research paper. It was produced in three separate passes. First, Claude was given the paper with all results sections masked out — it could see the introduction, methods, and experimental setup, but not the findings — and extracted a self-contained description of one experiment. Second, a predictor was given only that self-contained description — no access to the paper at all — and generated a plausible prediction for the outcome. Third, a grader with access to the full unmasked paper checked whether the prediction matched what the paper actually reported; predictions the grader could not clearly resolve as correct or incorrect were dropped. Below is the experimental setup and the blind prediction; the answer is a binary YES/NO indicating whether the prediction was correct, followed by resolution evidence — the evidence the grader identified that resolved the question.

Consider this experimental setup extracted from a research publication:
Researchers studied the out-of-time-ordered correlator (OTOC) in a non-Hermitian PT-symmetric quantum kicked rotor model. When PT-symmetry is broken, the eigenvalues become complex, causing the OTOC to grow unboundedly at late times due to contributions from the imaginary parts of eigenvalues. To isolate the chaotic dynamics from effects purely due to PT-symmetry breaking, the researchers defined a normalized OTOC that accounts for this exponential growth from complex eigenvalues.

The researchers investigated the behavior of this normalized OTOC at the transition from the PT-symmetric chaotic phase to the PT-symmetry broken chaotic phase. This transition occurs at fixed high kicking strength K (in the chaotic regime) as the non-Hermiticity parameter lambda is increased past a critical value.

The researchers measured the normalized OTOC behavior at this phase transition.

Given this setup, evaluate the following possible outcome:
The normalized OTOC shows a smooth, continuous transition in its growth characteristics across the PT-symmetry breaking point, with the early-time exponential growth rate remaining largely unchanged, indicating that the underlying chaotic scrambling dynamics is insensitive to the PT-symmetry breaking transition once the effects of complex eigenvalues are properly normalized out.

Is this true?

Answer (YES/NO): NO